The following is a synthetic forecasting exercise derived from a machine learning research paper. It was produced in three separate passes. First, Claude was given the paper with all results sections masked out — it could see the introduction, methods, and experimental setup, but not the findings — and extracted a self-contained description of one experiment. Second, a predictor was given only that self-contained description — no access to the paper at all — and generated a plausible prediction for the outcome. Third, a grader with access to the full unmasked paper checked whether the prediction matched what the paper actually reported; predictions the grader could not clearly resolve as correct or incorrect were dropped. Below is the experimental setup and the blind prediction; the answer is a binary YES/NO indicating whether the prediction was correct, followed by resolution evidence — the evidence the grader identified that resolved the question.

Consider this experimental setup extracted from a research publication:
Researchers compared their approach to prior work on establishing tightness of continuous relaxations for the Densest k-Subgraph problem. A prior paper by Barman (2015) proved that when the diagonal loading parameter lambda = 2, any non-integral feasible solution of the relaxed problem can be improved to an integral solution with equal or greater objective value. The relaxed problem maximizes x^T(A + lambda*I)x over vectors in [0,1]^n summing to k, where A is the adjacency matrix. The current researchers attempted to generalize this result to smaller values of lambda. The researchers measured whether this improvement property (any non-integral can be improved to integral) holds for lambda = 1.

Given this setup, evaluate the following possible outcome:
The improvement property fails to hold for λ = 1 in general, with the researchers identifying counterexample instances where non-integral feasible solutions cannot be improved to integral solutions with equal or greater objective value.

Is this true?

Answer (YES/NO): NO